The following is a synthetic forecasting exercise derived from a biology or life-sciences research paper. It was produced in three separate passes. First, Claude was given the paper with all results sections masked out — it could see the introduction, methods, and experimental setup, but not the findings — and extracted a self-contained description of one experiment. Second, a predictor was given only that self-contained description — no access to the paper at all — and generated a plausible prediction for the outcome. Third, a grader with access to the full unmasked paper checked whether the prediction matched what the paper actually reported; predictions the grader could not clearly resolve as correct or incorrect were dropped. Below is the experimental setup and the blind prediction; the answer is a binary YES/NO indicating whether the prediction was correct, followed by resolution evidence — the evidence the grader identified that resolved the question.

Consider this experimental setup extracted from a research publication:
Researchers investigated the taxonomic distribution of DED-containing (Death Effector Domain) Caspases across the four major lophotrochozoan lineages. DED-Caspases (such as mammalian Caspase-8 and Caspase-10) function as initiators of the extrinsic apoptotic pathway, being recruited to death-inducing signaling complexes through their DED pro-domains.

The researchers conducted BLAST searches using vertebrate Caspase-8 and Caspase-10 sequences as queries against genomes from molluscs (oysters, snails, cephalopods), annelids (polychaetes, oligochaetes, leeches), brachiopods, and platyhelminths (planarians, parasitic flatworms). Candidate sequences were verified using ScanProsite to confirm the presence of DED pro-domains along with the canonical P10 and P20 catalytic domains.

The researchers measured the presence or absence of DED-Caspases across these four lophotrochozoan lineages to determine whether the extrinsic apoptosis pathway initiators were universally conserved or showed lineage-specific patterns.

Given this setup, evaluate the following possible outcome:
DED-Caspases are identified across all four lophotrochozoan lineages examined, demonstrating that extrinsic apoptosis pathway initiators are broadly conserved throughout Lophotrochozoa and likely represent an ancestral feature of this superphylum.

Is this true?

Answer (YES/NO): NO